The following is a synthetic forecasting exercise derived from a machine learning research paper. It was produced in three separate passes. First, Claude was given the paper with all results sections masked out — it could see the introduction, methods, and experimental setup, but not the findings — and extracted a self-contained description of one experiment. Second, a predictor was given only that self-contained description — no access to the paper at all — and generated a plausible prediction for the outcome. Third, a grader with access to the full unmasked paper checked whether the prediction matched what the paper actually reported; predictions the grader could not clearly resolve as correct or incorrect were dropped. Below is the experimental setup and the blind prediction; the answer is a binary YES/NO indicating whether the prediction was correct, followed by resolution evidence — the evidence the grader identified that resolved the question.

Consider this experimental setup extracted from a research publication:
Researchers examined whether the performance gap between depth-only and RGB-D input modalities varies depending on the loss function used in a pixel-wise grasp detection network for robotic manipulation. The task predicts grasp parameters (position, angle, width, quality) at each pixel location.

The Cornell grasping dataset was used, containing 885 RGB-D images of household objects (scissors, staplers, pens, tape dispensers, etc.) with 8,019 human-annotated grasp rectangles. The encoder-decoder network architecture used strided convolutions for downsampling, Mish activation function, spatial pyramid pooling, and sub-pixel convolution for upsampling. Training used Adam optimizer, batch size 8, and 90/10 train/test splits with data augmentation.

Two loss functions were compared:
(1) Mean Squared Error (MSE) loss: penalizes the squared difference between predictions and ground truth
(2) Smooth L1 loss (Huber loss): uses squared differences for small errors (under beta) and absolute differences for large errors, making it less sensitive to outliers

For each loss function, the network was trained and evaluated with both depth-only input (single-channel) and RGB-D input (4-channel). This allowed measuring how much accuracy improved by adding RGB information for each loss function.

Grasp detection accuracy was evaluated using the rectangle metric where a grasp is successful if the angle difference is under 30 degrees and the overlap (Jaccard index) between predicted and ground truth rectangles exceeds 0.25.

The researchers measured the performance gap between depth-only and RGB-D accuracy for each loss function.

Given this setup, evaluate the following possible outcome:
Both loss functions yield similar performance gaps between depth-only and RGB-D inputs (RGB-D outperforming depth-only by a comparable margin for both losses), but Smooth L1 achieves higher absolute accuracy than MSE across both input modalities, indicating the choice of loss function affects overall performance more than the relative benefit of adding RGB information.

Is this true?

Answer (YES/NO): NO